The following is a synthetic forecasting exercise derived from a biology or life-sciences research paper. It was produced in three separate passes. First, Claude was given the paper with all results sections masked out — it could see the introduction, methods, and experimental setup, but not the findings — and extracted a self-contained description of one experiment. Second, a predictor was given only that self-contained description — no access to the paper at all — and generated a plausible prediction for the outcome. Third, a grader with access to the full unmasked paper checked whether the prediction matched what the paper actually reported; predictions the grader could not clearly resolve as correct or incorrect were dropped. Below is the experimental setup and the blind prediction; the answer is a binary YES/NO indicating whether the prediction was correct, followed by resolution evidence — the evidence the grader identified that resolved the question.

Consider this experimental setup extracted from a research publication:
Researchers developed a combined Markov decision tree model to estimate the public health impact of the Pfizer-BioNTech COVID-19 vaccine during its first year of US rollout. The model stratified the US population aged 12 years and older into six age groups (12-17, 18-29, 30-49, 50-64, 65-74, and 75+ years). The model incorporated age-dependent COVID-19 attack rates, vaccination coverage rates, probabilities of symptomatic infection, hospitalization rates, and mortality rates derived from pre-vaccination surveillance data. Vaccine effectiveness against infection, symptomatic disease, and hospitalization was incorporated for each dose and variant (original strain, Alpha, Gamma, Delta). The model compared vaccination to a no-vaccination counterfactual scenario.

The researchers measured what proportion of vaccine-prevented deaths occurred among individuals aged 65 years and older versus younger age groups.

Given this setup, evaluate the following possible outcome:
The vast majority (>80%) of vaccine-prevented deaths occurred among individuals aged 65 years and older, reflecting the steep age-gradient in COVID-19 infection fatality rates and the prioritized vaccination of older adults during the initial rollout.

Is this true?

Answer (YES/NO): NO